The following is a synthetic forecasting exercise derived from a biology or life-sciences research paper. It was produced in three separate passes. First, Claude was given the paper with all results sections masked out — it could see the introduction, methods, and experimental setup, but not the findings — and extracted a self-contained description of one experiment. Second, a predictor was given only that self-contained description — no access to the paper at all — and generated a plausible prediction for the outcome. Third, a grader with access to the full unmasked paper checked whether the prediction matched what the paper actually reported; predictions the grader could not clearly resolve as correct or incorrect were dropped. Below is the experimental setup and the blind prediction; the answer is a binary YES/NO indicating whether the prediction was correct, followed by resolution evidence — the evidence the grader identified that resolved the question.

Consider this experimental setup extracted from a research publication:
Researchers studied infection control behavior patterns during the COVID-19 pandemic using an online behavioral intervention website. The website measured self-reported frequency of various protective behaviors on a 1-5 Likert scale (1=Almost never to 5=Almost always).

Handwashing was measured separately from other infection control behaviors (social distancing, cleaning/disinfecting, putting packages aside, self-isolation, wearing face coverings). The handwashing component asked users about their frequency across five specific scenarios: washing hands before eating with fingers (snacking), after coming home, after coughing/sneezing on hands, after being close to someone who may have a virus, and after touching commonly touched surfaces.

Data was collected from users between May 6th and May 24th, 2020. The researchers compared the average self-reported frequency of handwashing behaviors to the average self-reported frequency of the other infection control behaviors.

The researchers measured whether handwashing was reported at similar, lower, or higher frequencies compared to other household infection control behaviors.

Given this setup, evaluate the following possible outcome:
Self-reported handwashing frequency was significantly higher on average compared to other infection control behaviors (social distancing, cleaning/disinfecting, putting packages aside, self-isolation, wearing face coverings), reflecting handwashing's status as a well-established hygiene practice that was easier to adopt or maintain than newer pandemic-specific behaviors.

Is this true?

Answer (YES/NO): YES